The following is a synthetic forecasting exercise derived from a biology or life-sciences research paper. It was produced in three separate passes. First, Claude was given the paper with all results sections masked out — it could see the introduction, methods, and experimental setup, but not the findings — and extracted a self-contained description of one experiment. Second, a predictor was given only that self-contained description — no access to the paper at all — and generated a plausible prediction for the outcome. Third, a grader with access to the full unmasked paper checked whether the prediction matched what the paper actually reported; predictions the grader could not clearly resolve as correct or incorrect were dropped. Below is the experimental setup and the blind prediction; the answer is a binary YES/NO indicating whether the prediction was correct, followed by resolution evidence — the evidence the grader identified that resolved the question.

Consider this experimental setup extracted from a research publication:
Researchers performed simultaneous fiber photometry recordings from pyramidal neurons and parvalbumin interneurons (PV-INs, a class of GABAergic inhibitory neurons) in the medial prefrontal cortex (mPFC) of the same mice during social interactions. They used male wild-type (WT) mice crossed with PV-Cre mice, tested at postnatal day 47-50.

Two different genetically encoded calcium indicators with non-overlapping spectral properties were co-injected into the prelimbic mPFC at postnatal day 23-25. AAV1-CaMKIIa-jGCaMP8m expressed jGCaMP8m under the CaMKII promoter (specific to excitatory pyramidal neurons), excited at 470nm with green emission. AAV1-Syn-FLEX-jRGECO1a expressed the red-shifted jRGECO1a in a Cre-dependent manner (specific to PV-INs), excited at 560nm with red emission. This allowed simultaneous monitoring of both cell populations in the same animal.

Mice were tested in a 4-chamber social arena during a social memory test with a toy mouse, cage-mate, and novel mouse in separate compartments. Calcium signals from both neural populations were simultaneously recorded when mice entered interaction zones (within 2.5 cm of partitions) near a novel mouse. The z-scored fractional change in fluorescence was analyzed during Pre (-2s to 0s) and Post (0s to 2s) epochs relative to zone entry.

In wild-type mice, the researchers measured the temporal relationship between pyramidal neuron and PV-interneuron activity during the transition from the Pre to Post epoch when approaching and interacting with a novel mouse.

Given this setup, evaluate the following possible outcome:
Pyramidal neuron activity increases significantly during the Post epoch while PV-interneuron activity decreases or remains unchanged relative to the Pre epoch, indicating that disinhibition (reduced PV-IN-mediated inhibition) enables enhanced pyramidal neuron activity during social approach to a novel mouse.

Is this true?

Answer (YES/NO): NO